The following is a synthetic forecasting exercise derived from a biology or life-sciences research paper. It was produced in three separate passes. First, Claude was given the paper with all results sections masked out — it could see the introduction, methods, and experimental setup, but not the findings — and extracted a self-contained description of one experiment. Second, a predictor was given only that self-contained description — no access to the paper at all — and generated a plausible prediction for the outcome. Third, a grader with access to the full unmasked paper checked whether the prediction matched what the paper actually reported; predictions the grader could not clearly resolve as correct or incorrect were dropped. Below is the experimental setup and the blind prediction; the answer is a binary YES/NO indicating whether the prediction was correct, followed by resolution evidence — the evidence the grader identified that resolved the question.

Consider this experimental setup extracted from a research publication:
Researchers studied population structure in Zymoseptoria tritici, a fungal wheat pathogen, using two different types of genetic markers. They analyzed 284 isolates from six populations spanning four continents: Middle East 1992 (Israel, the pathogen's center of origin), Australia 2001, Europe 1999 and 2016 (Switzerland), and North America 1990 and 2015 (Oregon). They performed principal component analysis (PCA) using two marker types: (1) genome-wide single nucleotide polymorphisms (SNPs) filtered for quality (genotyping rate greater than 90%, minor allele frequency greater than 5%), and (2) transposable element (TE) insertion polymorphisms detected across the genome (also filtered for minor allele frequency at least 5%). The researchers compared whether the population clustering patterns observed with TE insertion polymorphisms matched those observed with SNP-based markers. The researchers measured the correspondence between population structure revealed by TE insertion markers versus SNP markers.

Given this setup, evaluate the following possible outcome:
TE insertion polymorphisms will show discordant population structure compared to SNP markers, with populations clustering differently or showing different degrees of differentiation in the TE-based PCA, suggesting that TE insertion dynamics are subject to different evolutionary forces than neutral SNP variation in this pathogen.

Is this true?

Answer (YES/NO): YES